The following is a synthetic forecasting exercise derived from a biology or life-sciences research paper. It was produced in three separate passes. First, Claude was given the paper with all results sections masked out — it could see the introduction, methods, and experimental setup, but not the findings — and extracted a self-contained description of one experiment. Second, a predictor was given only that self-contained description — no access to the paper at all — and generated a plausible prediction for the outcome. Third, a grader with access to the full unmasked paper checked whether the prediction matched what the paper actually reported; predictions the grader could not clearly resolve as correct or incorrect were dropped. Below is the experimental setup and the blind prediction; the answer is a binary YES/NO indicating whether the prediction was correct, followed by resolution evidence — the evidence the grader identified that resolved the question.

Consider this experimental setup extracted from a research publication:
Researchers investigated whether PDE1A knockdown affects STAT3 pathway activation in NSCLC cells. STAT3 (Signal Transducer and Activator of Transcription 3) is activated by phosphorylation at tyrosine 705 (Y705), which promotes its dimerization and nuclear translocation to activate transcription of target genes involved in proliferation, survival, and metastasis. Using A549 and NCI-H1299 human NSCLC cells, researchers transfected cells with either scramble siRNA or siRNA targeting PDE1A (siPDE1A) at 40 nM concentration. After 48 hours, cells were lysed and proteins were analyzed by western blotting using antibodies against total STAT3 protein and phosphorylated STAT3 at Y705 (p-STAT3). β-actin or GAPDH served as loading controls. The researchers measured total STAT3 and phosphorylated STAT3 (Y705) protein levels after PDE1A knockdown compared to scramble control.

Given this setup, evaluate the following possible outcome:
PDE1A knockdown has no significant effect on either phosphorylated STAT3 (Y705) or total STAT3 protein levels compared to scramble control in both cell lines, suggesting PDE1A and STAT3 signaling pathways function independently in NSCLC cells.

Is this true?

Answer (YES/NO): NO